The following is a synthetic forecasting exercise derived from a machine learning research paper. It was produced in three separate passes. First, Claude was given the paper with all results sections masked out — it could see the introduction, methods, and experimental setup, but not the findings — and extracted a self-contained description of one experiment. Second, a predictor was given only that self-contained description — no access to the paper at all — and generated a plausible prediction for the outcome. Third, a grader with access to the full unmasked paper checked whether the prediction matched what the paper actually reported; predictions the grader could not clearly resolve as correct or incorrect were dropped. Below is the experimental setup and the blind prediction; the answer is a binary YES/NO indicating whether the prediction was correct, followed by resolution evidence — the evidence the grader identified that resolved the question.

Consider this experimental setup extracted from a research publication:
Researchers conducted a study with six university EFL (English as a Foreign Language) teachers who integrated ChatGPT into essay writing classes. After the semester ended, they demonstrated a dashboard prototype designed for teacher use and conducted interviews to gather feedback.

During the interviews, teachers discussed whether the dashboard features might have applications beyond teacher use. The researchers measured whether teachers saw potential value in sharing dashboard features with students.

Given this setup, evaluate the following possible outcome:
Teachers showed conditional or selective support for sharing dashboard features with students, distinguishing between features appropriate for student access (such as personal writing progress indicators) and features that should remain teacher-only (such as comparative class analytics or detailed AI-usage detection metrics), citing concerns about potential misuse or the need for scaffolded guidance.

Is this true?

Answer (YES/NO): NO